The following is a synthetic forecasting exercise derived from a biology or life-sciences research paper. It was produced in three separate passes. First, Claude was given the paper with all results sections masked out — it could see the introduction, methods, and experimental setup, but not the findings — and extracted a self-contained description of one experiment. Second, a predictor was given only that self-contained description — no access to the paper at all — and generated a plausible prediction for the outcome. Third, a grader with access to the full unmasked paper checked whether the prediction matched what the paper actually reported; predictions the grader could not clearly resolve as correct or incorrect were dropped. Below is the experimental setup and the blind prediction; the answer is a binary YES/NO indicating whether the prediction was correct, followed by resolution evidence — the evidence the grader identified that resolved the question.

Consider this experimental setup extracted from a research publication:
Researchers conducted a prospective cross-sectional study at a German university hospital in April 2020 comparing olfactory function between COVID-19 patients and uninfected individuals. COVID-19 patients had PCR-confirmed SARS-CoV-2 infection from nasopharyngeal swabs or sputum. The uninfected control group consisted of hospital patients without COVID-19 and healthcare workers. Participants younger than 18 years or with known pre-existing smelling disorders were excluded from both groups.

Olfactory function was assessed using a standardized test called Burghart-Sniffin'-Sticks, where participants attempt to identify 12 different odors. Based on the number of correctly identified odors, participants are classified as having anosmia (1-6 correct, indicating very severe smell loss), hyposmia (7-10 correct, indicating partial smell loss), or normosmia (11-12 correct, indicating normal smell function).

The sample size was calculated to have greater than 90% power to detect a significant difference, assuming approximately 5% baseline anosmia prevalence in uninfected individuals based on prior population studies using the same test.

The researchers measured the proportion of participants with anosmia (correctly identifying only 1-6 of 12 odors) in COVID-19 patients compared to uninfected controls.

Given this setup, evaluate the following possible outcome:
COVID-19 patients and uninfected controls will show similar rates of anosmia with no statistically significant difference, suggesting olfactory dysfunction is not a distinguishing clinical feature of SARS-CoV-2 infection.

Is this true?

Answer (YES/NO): NO